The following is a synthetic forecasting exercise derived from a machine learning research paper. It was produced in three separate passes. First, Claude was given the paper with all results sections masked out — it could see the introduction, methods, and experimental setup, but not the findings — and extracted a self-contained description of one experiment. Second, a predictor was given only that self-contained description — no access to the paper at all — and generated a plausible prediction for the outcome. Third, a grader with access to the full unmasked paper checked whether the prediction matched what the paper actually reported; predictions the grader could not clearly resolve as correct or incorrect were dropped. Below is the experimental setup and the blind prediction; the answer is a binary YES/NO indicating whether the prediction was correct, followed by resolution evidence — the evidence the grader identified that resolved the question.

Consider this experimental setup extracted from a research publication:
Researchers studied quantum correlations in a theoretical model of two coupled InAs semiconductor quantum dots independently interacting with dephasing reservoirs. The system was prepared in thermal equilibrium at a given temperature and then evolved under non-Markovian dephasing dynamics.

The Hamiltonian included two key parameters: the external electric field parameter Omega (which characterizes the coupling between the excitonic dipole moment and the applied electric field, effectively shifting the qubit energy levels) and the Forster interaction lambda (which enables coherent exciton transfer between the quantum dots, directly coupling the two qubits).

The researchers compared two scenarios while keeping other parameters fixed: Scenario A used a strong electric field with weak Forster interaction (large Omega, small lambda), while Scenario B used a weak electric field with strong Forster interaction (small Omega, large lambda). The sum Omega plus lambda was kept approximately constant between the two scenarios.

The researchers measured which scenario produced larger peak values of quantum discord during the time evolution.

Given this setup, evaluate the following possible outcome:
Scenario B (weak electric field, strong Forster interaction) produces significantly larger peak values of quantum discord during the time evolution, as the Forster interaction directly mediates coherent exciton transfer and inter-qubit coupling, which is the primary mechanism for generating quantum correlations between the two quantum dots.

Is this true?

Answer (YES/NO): YES